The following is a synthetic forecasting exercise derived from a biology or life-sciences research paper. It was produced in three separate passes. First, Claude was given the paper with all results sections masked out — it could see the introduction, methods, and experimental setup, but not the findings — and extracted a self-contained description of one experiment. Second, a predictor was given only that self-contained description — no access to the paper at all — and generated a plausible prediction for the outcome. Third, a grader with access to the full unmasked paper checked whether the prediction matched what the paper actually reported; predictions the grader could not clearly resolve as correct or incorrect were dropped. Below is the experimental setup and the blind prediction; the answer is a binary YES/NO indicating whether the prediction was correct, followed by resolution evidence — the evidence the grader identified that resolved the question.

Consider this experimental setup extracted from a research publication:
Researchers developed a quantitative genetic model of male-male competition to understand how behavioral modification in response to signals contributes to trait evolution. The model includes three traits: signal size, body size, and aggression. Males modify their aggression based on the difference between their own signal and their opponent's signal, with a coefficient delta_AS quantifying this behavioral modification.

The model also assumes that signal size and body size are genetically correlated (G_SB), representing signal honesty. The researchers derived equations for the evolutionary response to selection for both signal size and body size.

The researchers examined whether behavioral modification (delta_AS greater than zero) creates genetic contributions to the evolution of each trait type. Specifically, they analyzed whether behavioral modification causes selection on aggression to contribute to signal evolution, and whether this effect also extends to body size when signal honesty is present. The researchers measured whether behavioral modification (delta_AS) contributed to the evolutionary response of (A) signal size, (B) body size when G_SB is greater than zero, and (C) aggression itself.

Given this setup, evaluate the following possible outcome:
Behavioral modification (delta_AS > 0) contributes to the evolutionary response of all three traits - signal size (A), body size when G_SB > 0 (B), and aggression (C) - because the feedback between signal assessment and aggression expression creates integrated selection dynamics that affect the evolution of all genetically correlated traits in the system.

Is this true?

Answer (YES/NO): NO